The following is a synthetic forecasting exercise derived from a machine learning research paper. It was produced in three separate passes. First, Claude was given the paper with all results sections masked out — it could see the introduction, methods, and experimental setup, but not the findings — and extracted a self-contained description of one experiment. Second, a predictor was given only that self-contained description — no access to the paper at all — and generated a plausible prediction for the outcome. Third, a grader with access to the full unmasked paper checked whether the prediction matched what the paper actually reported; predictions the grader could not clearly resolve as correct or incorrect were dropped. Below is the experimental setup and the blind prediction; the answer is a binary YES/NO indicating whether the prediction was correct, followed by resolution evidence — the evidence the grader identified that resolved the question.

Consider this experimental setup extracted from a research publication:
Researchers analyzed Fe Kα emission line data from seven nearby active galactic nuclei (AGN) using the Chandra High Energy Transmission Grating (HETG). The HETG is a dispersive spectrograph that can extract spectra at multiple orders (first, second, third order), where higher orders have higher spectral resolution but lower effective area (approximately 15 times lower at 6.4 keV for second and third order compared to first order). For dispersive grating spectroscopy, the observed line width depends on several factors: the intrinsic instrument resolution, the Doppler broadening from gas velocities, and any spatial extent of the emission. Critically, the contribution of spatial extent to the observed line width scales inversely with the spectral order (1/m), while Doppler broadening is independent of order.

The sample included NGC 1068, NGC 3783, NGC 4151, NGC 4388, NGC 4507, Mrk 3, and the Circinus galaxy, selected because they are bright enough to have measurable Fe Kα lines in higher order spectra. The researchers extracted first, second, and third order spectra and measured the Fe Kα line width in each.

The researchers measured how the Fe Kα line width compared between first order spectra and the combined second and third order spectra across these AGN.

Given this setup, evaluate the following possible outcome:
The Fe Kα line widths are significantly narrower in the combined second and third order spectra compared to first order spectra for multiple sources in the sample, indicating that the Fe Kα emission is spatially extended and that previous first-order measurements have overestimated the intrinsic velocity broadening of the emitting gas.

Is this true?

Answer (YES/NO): YES